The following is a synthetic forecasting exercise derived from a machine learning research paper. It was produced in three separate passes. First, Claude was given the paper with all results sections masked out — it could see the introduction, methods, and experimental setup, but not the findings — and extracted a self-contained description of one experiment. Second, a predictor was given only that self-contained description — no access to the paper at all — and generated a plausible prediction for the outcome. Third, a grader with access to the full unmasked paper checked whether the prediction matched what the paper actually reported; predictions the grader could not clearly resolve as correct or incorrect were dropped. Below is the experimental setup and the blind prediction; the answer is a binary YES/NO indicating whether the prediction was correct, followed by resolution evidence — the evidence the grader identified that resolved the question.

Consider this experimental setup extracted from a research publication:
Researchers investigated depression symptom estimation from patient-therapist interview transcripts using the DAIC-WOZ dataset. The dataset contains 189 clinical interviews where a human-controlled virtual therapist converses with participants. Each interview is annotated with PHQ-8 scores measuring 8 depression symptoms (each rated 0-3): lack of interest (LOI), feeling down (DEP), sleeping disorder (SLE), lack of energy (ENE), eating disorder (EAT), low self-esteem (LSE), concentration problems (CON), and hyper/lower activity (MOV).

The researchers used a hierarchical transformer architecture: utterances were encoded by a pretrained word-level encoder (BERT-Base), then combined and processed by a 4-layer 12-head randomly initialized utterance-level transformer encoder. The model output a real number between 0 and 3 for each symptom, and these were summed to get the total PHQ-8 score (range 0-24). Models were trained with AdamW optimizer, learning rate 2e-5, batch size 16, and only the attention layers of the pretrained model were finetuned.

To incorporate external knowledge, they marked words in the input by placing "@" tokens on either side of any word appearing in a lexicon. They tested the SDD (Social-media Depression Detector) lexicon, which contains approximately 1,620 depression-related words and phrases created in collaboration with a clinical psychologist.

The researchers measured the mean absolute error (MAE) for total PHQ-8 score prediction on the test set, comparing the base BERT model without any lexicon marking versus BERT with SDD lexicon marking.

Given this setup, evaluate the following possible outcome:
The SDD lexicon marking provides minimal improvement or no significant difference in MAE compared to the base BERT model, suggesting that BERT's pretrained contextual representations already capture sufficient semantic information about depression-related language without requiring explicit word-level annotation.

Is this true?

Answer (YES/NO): NO